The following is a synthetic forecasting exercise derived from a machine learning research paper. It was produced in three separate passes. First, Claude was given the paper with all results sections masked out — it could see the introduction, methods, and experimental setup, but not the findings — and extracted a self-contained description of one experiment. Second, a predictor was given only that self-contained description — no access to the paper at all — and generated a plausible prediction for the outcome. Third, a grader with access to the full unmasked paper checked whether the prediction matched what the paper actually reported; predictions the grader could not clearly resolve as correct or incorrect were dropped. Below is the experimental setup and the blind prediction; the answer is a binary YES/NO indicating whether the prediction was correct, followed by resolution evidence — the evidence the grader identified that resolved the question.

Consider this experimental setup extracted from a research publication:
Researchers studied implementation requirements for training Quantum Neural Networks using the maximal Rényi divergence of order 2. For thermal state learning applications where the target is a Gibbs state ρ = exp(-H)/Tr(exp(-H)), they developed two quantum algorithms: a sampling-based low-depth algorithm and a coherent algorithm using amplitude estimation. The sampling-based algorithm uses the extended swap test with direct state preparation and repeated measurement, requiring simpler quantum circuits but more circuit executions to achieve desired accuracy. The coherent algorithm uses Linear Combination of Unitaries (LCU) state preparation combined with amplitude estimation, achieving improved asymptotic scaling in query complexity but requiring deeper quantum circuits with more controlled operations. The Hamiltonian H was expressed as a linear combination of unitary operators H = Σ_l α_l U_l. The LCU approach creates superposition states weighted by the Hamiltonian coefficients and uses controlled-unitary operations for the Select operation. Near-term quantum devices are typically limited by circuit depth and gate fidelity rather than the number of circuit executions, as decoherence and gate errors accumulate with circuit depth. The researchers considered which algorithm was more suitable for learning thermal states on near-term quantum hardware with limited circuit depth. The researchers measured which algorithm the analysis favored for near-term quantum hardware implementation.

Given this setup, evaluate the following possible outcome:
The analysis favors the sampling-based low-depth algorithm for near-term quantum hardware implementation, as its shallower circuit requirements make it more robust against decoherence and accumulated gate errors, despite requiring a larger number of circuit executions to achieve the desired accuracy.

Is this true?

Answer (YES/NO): YES